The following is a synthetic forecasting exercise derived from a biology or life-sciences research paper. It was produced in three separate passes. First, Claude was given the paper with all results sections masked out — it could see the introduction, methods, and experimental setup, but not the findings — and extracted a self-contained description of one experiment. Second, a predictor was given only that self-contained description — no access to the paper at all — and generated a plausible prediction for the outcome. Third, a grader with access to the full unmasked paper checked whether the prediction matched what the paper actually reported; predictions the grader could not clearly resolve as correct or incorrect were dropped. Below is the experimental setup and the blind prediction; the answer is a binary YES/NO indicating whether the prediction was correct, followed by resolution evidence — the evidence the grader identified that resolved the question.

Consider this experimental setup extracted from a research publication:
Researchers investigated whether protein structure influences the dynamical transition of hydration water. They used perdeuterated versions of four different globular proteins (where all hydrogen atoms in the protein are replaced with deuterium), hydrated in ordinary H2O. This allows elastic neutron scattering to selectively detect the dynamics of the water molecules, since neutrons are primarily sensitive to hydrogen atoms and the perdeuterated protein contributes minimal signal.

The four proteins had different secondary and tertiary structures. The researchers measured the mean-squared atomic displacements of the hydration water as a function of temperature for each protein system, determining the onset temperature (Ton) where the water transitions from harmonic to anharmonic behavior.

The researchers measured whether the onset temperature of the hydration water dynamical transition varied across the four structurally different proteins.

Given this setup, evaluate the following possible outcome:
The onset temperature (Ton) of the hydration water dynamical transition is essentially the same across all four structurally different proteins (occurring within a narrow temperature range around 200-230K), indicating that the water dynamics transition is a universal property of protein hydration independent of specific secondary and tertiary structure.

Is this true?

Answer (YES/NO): NO